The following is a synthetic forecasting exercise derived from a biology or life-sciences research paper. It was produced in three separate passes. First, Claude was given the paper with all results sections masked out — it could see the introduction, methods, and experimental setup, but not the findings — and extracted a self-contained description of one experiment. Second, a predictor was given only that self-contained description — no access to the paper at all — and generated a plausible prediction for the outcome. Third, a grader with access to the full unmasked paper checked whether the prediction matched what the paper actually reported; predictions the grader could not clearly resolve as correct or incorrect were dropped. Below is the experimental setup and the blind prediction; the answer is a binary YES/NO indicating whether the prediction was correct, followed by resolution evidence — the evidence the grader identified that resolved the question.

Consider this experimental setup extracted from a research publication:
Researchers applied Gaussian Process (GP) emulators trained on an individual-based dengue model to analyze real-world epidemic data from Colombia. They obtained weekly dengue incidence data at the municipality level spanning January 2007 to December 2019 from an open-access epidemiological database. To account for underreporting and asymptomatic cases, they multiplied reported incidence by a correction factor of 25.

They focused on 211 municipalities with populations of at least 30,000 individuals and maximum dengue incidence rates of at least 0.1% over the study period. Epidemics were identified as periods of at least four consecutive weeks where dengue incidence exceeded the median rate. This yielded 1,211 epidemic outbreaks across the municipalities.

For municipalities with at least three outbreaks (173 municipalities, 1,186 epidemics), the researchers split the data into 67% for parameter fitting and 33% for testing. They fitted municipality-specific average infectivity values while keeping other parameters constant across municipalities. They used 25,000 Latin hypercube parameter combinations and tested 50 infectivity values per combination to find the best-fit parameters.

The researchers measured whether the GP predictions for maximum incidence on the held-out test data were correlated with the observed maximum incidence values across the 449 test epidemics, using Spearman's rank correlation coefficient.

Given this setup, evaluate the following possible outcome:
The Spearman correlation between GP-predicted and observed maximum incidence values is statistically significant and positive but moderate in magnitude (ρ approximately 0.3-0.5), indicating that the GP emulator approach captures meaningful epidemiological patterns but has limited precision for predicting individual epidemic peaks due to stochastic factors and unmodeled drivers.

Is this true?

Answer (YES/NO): YES